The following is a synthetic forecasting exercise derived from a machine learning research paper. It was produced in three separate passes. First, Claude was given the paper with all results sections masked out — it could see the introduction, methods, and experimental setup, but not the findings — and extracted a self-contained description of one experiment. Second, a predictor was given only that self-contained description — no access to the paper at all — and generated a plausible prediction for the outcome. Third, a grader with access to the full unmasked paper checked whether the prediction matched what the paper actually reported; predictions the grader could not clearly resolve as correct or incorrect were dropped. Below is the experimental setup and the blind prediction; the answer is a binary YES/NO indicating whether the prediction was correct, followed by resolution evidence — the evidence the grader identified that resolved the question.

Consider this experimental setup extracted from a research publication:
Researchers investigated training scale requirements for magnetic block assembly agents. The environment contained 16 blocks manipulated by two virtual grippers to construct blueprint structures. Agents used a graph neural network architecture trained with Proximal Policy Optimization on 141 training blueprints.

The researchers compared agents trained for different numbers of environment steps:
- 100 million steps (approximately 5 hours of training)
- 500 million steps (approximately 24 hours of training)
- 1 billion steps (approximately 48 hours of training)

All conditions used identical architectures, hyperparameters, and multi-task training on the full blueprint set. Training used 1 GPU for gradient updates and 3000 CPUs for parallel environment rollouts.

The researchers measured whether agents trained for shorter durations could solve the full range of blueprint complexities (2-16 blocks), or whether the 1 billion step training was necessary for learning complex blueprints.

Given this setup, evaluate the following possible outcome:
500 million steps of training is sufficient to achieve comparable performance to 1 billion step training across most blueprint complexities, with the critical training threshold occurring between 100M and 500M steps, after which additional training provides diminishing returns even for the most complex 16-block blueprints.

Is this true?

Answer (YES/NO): NO